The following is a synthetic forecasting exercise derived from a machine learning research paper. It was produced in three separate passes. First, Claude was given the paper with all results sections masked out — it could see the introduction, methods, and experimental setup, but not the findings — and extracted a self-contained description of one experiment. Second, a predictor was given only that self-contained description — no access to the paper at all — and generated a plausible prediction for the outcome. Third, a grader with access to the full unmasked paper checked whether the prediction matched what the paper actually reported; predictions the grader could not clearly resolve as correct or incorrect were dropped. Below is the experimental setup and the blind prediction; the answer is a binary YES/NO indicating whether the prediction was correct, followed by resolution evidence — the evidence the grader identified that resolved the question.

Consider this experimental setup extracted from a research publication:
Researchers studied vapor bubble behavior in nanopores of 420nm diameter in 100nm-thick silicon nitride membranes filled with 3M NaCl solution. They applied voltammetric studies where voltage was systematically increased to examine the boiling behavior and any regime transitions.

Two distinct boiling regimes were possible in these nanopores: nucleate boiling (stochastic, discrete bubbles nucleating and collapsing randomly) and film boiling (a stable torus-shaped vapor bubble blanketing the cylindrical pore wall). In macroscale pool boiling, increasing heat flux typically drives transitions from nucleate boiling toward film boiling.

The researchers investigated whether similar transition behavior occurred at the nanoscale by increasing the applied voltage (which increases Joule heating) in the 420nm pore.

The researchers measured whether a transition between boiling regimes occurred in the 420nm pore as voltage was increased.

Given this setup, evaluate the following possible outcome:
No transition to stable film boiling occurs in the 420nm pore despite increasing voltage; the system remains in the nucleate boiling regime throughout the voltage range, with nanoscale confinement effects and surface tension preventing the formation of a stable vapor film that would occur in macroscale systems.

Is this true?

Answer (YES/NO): NO